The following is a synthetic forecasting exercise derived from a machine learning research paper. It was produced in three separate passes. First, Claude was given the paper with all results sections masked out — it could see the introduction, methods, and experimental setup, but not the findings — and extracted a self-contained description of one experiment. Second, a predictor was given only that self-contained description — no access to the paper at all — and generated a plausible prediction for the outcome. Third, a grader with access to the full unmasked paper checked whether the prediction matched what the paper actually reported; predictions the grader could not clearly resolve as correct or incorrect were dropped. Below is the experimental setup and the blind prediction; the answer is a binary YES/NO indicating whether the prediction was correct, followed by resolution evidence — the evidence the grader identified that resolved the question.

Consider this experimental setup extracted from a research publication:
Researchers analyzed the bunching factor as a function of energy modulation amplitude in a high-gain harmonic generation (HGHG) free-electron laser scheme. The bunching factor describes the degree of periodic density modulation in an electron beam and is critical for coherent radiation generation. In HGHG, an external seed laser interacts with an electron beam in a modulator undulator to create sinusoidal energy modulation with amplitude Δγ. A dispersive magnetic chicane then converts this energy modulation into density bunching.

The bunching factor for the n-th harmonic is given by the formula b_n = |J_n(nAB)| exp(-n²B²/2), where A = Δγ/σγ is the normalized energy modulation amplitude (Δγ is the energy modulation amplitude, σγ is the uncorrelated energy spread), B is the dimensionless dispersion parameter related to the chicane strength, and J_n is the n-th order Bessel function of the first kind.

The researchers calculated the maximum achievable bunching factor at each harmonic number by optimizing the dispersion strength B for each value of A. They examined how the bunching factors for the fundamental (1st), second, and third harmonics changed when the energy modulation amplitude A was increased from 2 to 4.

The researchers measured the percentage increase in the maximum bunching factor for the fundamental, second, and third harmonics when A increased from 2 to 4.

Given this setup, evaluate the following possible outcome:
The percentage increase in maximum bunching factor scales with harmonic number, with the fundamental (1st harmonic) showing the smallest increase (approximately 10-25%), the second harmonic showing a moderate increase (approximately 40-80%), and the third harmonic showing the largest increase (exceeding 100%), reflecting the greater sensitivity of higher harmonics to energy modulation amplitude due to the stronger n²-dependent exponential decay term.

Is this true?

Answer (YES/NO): NO